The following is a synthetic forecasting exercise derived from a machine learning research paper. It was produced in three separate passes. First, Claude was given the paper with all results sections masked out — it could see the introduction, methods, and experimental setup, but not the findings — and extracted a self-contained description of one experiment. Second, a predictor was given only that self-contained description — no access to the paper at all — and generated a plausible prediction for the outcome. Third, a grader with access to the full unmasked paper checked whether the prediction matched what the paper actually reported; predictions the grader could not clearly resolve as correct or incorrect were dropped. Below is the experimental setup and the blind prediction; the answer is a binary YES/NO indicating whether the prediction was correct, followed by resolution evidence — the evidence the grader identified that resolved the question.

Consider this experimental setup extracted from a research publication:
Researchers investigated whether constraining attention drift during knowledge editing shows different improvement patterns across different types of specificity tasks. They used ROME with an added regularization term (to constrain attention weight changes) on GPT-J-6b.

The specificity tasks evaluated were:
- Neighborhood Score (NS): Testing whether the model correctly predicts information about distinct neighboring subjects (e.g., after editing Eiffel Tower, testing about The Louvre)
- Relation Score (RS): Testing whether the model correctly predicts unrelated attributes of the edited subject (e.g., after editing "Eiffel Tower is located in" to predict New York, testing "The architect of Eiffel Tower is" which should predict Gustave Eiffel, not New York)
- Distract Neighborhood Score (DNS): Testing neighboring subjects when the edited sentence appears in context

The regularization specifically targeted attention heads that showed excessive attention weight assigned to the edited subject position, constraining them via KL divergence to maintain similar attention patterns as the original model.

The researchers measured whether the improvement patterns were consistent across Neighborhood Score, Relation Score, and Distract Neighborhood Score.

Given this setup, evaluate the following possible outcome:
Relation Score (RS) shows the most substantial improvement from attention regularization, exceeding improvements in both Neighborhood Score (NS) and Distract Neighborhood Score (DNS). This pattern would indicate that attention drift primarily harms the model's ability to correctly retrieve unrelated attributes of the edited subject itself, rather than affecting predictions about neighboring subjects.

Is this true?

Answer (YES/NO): NO